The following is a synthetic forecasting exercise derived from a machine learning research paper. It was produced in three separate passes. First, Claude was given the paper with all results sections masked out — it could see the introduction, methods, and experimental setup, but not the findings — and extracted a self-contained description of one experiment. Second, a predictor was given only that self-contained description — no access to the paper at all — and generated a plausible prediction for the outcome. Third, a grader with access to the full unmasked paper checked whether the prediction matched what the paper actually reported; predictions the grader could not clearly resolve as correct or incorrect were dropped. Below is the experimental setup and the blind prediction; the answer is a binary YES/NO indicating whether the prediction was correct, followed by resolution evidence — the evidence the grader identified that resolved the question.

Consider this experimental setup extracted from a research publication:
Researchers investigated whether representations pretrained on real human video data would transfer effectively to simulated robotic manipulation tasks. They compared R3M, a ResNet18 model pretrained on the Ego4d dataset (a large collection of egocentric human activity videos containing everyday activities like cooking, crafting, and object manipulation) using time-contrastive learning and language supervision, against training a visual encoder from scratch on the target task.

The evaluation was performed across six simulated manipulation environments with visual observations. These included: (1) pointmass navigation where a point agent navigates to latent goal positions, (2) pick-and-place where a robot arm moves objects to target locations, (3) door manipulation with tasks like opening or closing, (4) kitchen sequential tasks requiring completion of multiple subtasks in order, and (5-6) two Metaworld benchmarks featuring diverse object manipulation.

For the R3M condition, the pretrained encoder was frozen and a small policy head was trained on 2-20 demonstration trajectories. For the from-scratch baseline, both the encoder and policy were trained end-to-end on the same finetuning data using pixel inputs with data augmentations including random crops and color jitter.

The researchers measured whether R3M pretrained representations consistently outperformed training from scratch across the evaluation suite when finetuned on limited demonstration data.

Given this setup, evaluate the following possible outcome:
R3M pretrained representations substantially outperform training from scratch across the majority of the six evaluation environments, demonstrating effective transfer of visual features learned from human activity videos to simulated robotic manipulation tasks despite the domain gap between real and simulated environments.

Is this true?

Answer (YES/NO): NO